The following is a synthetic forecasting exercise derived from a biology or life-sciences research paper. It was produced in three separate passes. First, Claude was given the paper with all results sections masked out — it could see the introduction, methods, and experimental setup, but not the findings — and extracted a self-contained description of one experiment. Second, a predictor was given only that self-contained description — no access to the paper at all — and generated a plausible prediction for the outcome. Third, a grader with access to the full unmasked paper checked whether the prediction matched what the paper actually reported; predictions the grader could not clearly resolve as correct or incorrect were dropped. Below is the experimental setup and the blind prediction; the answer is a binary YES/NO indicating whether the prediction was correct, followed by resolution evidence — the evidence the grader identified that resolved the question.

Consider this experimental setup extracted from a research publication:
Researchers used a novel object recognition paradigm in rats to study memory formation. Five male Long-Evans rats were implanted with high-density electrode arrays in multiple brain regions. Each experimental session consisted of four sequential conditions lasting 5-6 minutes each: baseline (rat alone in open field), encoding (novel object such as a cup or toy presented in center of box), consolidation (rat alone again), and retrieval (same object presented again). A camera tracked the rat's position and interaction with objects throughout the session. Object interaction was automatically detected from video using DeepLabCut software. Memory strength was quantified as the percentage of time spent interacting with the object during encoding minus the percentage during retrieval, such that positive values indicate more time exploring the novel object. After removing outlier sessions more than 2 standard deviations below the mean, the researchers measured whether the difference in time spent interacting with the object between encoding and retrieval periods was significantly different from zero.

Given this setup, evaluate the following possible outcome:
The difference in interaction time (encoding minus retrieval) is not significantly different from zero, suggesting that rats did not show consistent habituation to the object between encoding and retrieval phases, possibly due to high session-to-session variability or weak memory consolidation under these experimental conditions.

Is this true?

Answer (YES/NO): NO